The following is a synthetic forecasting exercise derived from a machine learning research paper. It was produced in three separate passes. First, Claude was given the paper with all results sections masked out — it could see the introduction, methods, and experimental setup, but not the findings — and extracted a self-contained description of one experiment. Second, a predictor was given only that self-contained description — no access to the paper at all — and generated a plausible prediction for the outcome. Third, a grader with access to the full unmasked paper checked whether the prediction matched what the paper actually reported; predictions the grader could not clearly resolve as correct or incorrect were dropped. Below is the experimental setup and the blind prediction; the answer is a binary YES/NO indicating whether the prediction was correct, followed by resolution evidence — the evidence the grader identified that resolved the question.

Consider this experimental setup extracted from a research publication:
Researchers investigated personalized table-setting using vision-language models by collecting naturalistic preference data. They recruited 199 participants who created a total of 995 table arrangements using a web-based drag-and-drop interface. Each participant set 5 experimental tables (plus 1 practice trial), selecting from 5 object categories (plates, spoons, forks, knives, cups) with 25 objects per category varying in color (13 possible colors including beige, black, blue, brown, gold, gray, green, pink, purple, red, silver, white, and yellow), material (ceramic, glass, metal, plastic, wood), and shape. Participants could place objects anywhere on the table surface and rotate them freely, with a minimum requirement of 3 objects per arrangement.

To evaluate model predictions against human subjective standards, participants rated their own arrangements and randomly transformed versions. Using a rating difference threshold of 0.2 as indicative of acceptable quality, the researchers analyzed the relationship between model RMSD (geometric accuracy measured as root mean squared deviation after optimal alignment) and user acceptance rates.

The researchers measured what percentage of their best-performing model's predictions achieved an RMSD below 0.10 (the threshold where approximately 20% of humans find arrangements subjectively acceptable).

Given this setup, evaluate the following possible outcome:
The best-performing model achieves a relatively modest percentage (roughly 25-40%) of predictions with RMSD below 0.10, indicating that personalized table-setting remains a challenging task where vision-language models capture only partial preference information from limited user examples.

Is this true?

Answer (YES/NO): NO